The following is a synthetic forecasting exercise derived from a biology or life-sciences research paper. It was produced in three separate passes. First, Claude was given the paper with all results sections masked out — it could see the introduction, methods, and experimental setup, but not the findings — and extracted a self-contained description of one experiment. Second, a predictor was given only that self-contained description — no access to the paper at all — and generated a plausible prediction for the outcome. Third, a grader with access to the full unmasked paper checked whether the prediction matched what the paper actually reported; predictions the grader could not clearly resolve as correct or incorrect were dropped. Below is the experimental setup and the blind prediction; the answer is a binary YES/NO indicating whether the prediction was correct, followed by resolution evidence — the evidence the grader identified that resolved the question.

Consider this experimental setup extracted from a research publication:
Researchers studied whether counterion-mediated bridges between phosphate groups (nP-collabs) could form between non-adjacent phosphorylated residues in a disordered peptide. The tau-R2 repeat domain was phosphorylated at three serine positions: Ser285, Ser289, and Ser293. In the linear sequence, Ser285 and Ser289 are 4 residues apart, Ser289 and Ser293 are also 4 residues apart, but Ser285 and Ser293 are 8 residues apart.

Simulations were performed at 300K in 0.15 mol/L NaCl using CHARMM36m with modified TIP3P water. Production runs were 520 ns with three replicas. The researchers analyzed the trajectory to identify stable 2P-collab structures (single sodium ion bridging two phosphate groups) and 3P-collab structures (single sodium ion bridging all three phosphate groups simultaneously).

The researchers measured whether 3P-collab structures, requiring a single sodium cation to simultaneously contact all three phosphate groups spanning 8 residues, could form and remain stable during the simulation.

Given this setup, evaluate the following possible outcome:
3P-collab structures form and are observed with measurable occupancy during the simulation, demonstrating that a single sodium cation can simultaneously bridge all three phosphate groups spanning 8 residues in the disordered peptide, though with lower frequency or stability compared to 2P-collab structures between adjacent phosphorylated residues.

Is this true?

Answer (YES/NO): YES